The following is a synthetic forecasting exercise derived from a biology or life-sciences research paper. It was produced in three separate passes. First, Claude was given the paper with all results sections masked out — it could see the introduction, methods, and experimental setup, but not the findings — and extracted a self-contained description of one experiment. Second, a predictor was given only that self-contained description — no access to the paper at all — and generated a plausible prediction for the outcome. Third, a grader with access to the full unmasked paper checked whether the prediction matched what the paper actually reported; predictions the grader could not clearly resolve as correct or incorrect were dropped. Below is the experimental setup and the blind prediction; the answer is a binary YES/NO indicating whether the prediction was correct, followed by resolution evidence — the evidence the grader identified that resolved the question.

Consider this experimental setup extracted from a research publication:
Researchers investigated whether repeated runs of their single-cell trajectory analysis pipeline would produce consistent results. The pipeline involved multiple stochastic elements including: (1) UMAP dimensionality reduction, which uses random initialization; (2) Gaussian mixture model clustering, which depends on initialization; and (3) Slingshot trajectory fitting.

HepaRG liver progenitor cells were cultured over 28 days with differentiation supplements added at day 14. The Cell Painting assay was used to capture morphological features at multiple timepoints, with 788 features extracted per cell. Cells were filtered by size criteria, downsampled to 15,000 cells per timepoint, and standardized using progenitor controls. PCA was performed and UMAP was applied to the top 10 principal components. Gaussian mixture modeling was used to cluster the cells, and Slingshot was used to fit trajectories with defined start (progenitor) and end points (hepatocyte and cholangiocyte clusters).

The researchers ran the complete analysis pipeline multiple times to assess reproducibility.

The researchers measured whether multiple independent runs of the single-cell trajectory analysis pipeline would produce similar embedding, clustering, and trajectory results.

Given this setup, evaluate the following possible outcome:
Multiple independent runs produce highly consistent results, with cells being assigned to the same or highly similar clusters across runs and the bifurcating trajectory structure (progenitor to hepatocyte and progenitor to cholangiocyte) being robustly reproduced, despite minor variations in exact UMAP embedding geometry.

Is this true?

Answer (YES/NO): YES